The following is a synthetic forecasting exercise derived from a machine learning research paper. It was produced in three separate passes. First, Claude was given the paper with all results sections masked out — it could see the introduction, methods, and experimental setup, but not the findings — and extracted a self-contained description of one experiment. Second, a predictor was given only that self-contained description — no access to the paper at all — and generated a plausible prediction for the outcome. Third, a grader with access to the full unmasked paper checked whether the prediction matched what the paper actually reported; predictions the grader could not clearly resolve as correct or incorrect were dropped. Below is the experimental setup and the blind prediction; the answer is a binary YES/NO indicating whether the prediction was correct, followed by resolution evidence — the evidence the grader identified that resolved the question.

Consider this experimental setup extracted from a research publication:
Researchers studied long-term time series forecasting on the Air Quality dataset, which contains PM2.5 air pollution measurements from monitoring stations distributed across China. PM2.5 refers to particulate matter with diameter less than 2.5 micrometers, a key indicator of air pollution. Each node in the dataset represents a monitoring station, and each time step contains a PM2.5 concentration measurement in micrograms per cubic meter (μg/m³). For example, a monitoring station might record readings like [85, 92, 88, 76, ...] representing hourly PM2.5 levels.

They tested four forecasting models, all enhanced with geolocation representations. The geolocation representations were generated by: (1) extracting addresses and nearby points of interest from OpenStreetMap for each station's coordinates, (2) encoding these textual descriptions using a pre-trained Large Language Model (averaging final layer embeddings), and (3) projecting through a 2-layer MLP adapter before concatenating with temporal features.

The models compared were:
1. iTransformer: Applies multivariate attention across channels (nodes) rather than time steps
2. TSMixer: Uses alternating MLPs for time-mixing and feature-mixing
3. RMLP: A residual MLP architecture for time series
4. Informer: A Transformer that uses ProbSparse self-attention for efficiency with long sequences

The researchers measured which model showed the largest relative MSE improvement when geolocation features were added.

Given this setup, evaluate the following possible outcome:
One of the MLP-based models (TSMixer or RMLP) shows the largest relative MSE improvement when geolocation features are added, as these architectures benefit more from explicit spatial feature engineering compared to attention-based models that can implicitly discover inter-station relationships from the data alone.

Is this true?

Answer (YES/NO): NO